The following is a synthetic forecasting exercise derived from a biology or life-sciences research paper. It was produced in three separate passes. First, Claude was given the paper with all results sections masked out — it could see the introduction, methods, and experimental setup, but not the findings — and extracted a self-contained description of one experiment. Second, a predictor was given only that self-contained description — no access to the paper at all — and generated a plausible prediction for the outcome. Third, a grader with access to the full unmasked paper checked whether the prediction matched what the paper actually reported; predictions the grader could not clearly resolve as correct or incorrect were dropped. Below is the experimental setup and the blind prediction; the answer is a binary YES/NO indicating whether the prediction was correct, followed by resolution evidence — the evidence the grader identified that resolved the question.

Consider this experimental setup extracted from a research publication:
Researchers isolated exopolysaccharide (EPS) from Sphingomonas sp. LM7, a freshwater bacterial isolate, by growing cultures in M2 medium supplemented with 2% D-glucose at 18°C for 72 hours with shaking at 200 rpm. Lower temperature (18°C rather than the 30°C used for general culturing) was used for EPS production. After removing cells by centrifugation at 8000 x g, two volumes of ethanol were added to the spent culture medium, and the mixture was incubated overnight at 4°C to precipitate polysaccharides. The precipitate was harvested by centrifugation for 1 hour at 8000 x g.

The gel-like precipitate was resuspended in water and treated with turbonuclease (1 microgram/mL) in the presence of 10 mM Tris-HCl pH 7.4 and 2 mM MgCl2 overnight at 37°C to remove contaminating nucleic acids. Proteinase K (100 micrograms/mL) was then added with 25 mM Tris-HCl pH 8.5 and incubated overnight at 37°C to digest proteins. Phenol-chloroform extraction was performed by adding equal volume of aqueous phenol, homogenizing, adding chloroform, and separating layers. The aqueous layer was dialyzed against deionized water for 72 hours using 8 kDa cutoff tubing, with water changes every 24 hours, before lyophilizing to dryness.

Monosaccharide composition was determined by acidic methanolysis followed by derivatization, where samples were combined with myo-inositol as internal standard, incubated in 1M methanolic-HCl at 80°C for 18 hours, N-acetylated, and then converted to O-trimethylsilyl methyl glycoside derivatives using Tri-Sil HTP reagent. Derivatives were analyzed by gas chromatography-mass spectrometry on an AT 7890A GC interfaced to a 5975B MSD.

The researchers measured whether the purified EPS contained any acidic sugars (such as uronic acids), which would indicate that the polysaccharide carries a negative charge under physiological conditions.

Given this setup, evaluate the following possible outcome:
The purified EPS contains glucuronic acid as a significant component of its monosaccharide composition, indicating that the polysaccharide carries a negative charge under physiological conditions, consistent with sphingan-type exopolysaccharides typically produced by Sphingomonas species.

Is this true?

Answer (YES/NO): NO